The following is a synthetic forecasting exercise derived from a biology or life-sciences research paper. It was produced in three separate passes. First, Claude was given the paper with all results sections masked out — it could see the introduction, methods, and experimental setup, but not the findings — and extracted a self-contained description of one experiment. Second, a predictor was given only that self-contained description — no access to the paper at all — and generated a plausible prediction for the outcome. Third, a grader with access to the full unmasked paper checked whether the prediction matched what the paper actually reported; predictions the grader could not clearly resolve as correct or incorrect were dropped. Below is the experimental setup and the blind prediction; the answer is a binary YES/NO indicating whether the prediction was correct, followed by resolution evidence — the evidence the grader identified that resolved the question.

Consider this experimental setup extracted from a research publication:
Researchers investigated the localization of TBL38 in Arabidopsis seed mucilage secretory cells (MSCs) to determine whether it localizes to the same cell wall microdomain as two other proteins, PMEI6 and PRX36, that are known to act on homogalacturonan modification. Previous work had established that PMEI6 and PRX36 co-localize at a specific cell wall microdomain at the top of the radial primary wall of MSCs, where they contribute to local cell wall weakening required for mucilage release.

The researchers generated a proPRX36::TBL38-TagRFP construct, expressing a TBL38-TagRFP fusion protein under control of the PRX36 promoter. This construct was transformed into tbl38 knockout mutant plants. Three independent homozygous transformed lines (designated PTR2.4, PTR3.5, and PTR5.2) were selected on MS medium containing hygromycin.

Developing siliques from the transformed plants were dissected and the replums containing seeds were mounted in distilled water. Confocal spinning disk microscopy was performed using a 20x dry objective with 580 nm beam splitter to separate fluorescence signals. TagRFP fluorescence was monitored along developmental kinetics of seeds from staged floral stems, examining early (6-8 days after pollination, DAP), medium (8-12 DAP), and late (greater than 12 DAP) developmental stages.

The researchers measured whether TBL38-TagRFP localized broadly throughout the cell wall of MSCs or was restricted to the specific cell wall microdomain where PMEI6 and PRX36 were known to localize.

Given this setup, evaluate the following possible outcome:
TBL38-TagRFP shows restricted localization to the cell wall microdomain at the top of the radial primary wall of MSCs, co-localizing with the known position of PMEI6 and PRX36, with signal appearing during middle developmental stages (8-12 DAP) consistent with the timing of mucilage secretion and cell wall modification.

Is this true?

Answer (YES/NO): NO